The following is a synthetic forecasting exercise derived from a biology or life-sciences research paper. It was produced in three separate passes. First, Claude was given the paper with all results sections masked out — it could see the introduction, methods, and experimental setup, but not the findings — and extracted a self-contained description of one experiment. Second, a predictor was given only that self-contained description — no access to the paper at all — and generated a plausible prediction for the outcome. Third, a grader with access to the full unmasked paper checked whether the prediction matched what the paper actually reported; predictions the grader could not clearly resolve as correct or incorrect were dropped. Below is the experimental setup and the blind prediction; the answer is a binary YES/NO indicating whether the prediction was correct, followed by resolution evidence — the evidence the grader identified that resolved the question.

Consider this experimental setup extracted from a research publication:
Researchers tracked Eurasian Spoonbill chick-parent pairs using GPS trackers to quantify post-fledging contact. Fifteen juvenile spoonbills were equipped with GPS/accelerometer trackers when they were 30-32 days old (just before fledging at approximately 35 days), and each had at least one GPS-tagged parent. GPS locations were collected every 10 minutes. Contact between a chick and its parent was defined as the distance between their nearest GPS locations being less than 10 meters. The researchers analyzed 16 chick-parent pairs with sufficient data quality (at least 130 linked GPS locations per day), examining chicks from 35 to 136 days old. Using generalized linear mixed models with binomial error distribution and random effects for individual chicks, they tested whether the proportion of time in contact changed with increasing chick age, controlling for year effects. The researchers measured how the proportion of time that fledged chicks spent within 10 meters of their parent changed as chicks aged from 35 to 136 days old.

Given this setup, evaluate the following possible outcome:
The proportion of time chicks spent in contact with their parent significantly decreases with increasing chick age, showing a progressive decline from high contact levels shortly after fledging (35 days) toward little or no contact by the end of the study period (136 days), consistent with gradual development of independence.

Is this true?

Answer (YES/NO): YES